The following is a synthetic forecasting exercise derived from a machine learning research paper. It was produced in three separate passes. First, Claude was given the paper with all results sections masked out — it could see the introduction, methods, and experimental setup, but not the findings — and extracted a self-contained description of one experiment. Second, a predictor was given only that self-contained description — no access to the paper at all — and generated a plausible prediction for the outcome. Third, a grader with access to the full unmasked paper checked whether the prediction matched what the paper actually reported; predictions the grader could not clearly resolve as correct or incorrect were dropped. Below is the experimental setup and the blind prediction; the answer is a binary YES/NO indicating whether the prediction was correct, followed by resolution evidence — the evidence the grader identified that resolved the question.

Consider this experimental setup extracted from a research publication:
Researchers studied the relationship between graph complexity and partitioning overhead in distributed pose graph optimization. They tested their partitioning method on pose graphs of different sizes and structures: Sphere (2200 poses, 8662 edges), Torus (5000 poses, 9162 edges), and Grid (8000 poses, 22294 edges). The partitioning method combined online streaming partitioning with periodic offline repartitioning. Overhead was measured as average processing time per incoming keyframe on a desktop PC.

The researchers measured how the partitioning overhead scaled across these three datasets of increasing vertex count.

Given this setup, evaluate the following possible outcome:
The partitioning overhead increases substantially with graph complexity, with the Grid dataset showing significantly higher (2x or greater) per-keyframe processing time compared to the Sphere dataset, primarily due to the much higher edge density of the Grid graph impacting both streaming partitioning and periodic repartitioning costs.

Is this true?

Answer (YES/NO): NO